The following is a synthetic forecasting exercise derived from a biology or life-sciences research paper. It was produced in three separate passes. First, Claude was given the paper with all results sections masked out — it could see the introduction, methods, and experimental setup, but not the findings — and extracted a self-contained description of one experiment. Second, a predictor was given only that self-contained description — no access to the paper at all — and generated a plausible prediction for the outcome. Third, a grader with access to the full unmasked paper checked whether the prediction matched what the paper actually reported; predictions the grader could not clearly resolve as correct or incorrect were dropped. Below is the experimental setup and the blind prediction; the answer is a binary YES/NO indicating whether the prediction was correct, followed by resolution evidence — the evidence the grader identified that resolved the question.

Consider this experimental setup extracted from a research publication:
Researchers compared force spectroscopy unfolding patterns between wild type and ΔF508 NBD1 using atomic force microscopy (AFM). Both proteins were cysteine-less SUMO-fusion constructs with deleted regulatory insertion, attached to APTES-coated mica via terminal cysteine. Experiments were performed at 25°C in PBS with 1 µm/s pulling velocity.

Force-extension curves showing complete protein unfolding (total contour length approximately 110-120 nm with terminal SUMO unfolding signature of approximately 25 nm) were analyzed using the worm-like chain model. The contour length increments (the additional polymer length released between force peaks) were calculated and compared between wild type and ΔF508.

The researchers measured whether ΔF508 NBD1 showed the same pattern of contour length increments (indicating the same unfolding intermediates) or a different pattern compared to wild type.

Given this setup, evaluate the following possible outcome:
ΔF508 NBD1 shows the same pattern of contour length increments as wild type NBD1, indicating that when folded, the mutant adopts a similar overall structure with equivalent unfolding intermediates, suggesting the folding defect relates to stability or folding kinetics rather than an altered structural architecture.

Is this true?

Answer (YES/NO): NO